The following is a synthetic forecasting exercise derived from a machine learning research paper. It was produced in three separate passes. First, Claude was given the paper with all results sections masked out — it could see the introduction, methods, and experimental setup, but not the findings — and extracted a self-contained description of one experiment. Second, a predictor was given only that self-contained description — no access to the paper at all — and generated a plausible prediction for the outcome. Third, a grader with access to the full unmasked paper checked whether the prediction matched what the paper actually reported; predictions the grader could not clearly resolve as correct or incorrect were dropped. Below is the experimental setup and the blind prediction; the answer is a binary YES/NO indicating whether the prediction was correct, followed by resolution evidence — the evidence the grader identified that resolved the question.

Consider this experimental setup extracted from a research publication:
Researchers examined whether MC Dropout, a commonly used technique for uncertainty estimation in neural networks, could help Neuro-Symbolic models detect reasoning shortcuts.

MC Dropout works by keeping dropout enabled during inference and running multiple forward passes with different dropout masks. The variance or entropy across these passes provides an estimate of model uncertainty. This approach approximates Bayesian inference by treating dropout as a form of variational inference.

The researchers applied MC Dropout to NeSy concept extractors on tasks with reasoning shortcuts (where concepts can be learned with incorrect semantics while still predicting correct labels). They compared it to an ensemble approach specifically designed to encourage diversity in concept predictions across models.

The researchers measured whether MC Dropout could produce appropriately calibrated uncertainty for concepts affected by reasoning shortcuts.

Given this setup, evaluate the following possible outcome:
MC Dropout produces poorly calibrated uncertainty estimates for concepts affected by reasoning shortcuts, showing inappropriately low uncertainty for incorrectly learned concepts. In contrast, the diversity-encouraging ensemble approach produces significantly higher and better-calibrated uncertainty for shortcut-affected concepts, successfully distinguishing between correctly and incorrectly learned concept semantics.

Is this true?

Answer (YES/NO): YES